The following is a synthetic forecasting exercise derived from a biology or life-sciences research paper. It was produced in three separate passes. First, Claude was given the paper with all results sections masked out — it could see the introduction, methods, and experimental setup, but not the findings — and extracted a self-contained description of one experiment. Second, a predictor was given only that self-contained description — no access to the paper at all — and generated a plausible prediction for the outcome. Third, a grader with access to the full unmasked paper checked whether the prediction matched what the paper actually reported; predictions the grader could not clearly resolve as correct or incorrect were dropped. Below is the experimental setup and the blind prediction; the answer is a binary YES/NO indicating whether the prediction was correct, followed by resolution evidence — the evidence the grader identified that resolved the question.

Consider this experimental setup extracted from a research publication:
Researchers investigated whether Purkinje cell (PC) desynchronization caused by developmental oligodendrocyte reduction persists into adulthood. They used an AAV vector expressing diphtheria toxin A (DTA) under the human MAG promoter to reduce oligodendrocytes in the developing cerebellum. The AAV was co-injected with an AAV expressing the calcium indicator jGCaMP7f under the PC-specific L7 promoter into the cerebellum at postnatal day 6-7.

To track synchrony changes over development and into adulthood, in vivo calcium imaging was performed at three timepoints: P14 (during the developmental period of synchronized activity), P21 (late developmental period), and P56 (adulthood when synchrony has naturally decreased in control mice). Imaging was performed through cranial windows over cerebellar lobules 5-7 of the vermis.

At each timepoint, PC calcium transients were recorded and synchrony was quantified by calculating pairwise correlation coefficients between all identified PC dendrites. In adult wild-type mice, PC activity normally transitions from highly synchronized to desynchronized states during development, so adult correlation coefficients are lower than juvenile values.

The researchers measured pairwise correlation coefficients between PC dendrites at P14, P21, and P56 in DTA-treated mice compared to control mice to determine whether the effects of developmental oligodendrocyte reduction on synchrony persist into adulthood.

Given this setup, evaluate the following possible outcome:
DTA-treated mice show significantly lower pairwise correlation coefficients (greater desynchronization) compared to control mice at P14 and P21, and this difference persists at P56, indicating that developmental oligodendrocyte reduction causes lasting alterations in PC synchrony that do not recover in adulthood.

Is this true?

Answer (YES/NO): YES